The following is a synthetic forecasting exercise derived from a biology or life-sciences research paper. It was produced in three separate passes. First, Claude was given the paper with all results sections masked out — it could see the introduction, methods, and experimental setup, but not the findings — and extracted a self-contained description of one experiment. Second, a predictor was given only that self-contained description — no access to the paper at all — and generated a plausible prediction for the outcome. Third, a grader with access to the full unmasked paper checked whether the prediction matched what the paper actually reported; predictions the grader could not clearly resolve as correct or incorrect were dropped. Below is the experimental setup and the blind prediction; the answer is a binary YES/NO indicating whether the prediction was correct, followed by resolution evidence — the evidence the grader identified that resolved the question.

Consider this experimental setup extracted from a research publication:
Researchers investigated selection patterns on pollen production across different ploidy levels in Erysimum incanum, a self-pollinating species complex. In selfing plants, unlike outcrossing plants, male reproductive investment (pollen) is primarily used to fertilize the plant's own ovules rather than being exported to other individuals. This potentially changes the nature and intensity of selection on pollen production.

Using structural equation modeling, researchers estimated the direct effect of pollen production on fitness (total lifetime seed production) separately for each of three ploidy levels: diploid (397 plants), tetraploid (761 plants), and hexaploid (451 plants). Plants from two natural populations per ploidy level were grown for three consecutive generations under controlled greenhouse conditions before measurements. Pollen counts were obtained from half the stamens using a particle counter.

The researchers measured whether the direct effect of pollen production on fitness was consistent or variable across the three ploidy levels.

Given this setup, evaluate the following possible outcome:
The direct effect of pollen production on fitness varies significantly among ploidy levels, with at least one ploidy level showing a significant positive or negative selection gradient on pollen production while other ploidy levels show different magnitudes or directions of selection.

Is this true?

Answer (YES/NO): YES